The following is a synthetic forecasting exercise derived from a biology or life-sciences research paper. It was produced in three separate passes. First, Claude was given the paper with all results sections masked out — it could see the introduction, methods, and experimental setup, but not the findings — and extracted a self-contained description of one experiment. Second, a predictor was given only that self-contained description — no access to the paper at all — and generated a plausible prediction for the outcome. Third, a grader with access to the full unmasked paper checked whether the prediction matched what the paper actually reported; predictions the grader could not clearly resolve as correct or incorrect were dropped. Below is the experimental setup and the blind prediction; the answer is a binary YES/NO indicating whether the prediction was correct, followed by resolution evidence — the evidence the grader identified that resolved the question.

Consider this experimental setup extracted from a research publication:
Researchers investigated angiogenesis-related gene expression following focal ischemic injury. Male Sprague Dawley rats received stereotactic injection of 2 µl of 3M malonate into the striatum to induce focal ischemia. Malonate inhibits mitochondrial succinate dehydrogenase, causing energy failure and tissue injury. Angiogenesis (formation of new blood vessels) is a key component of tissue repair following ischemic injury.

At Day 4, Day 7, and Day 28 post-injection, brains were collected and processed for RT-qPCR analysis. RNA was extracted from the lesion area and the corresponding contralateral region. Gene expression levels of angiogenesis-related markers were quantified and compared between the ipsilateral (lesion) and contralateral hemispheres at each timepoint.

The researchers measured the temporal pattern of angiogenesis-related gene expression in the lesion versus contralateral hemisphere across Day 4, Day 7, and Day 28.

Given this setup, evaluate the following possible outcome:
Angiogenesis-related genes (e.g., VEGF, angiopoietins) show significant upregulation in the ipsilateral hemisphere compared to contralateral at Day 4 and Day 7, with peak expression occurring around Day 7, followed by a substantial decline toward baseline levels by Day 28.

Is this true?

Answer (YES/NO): NO